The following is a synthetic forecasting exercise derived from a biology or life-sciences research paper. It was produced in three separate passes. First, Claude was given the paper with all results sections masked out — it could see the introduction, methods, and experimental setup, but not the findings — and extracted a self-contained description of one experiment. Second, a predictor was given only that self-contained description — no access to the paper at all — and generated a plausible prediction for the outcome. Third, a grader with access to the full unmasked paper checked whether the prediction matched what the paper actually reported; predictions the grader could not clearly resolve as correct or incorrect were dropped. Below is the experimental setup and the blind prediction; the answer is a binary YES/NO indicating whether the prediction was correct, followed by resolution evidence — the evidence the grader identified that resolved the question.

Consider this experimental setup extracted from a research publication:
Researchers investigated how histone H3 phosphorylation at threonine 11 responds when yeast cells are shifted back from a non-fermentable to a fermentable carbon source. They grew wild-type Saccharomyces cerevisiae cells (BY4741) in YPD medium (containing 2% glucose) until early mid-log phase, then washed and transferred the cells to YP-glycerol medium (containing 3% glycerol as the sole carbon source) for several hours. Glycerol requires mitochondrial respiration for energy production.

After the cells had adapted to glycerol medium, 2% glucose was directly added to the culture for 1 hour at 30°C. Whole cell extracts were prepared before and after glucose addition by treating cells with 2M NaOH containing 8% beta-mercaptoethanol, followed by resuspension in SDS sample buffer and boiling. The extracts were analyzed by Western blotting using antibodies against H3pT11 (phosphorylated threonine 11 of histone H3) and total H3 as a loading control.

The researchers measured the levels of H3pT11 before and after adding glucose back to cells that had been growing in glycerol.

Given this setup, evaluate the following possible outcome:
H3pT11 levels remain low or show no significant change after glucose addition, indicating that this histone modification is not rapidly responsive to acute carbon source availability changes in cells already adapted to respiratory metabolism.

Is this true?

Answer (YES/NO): NO